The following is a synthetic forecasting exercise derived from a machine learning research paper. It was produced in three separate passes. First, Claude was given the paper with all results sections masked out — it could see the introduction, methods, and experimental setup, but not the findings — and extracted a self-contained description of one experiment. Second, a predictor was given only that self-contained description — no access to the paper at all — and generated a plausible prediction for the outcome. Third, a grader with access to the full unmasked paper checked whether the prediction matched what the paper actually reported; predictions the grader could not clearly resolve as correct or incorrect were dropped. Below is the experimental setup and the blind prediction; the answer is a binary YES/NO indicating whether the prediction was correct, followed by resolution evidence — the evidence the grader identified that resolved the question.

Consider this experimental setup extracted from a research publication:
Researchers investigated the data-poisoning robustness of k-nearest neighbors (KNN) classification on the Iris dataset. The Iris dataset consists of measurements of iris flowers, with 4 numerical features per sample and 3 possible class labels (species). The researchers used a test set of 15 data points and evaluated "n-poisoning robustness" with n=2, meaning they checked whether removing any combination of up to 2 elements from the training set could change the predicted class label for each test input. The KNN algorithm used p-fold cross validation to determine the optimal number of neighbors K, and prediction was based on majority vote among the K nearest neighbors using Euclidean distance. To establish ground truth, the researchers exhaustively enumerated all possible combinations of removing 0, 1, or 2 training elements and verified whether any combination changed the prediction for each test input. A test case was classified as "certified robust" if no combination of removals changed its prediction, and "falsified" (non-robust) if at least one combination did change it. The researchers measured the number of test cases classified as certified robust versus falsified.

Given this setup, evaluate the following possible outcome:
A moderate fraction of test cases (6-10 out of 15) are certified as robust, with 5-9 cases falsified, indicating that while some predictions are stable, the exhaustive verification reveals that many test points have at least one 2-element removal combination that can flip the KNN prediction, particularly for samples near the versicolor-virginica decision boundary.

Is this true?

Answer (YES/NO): NO